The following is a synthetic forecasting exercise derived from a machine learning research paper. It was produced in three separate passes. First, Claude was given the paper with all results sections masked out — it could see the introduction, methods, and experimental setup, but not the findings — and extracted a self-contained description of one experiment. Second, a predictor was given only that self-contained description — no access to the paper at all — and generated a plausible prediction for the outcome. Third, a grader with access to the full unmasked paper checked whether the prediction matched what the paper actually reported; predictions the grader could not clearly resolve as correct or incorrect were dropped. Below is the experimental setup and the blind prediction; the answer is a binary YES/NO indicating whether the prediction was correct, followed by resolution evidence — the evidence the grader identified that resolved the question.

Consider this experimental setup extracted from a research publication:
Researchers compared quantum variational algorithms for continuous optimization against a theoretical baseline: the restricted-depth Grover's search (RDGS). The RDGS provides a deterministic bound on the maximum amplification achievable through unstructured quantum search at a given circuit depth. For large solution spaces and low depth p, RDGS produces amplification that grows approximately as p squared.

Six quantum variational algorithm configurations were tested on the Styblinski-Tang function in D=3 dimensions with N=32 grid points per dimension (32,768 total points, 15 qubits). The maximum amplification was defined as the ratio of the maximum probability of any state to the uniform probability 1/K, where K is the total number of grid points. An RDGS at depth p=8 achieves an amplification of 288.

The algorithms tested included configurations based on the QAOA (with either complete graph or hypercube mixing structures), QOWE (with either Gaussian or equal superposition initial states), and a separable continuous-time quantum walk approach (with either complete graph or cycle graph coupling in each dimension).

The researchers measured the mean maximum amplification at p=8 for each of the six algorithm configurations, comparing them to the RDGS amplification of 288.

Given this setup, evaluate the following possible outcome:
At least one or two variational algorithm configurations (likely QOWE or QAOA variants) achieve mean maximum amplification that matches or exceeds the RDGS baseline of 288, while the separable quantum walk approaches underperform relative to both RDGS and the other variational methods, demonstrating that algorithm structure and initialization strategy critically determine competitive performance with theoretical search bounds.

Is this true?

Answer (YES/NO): NO